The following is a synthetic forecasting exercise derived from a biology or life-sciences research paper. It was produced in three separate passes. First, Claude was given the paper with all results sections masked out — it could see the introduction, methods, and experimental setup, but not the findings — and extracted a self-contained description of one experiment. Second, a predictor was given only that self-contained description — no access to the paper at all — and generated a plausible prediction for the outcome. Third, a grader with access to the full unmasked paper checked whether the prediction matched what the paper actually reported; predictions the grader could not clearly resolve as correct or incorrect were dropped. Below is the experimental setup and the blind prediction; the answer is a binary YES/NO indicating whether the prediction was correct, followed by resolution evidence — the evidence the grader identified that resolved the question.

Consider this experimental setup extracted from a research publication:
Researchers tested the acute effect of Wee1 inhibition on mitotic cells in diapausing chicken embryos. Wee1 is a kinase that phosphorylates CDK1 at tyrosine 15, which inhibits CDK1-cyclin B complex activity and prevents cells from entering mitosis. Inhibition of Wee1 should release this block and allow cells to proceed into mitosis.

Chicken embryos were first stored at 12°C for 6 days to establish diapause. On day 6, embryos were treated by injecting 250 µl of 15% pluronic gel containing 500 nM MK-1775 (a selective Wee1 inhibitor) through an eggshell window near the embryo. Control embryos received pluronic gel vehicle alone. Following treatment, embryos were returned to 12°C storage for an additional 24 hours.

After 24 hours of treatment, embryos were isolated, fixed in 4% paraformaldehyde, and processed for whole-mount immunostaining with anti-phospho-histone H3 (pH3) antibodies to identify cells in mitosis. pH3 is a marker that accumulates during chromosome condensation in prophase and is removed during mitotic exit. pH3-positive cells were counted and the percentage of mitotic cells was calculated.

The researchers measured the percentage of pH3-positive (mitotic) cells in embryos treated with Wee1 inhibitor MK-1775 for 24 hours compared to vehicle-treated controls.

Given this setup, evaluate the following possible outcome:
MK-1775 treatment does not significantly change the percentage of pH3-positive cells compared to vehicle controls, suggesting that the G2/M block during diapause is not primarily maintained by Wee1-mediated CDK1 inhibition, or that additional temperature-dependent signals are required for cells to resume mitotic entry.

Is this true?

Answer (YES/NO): NO